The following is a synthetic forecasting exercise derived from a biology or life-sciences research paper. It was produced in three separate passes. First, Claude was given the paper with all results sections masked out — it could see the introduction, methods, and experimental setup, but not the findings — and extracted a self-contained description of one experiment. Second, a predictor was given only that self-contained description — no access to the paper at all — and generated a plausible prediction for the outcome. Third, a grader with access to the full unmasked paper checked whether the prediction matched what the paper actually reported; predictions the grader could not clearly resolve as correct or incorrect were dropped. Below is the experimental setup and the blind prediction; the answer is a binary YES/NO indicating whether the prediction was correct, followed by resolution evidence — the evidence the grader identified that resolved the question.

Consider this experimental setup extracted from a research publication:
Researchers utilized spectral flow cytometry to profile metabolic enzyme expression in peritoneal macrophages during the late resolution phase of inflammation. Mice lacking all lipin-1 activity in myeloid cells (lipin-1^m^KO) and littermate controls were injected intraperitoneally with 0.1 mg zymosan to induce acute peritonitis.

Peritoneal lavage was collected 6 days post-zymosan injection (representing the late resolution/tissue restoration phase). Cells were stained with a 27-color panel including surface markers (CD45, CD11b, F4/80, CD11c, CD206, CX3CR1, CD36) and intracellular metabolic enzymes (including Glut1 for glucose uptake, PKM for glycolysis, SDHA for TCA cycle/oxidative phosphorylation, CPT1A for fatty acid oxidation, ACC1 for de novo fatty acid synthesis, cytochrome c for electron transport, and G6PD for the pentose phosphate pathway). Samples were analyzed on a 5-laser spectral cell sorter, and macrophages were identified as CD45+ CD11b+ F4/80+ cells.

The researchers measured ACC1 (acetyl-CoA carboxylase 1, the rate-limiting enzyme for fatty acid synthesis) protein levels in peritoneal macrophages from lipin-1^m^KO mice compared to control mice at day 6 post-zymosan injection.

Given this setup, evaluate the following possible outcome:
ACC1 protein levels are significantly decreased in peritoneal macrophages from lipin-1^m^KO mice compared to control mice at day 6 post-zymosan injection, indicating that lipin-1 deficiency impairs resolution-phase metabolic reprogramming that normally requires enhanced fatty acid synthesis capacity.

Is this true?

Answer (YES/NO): NO